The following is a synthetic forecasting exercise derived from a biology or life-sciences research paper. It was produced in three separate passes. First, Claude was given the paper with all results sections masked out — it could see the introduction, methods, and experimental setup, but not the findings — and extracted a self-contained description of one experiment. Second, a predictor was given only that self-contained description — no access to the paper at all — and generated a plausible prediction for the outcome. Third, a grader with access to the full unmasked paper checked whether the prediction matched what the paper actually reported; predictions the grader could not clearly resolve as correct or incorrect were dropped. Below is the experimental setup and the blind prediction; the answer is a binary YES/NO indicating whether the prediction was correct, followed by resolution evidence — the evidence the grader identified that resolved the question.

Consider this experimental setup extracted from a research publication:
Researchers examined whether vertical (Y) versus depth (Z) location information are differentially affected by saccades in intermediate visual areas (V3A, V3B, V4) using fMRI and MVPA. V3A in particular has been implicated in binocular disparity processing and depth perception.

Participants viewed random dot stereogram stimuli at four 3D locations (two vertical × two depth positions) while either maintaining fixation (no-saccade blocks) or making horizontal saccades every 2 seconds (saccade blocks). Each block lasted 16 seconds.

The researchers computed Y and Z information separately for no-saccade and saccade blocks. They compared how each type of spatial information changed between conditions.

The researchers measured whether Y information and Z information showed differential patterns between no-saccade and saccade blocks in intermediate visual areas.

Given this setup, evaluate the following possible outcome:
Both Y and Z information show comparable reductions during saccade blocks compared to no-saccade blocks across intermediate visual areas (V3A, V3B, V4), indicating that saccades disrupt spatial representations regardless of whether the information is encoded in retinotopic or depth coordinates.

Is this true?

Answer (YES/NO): NO